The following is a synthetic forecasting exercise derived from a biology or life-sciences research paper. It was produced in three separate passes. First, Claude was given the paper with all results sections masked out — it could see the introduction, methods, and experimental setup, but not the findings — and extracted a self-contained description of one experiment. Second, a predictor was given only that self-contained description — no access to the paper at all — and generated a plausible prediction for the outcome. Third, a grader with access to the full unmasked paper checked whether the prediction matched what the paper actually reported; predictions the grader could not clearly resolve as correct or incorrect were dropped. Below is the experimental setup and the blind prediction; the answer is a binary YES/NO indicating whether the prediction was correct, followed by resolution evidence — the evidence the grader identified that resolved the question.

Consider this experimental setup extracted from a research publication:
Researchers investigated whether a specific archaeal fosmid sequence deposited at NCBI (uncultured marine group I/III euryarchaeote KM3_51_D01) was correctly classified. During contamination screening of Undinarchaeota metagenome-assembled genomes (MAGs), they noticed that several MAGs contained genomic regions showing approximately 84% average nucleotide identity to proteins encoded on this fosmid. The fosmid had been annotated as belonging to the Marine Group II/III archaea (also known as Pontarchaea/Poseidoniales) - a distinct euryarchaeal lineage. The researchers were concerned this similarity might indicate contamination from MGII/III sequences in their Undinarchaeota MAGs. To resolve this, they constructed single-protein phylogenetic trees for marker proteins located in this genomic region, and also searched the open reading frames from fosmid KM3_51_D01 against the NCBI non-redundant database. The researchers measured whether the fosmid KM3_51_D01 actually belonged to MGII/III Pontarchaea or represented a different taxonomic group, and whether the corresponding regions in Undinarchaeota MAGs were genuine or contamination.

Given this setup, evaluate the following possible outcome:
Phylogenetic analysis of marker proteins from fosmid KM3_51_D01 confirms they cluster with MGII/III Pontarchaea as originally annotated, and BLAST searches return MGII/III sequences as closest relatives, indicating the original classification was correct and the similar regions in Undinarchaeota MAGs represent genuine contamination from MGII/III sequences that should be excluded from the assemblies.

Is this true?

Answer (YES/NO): NO